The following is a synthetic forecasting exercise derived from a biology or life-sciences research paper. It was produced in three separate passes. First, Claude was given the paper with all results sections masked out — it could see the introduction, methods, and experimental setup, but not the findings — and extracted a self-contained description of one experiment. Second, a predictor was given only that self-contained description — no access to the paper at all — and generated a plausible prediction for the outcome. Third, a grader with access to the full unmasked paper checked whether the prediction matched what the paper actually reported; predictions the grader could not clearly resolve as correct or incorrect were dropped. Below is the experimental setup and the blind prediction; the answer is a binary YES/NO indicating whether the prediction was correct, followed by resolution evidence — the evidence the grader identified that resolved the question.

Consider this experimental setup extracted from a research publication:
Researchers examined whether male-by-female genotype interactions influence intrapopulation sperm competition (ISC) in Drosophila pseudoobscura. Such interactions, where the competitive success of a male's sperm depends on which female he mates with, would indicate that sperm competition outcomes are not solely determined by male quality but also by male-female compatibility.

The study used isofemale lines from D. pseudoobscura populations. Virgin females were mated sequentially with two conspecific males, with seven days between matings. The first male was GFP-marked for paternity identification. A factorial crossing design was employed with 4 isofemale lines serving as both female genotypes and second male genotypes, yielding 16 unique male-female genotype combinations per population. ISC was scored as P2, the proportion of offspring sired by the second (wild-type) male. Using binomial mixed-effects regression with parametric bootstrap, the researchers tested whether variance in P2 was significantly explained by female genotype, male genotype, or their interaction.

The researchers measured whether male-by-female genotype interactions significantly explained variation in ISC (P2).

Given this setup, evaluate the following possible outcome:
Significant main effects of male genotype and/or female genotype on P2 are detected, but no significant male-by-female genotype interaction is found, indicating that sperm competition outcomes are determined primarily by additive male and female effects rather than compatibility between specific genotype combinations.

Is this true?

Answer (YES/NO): NO